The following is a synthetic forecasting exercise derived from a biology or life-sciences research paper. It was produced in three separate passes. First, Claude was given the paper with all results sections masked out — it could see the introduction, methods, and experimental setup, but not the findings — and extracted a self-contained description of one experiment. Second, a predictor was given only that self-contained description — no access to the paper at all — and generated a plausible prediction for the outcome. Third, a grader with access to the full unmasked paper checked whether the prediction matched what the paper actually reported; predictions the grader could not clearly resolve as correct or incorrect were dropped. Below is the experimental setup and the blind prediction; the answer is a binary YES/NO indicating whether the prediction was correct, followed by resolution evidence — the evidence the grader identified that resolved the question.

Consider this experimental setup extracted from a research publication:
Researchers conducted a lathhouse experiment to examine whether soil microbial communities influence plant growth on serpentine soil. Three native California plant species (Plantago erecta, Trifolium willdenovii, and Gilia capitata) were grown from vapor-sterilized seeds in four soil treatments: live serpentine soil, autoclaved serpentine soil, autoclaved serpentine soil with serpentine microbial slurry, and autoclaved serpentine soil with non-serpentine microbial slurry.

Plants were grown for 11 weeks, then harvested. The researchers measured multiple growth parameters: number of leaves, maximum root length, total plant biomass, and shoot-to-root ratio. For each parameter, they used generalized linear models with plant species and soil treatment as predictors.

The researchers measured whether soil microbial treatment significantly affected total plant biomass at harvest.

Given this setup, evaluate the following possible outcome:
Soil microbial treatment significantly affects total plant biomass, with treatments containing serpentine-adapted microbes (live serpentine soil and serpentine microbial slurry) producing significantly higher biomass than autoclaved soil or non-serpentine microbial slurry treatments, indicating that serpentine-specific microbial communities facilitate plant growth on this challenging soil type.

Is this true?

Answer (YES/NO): NO